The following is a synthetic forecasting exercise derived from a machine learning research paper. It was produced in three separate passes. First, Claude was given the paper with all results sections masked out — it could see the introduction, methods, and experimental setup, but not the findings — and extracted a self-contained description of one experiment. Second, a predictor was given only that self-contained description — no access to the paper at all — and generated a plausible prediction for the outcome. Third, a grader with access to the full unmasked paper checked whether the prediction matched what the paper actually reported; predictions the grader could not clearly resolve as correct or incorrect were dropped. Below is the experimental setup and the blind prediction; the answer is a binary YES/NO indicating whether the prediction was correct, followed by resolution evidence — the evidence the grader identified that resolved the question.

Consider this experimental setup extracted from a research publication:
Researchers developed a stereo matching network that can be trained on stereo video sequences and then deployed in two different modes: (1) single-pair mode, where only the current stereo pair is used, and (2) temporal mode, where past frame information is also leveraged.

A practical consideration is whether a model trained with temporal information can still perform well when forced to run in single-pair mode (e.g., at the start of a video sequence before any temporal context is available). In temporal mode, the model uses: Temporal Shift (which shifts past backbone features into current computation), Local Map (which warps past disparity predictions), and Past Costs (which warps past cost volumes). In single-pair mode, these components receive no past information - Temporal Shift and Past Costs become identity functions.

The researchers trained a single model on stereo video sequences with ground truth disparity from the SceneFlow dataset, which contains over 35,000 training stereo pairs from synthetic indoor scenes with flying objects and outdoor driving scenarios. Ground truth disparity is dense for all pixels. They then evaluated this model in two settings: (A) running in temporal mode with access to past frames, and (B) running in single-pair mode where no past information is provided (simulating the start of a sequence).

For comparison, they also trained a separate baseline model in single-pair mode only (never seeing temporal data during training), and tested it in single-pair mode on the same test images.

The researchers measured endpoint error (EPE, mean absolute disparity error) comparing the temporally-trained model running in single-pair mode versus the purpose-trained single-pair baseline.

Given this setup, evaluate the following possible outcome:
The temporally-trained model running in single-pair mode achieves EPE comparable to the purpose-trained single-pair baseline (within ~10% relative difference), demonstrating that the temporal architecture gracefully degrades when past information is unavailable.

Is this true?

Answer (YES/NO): YES